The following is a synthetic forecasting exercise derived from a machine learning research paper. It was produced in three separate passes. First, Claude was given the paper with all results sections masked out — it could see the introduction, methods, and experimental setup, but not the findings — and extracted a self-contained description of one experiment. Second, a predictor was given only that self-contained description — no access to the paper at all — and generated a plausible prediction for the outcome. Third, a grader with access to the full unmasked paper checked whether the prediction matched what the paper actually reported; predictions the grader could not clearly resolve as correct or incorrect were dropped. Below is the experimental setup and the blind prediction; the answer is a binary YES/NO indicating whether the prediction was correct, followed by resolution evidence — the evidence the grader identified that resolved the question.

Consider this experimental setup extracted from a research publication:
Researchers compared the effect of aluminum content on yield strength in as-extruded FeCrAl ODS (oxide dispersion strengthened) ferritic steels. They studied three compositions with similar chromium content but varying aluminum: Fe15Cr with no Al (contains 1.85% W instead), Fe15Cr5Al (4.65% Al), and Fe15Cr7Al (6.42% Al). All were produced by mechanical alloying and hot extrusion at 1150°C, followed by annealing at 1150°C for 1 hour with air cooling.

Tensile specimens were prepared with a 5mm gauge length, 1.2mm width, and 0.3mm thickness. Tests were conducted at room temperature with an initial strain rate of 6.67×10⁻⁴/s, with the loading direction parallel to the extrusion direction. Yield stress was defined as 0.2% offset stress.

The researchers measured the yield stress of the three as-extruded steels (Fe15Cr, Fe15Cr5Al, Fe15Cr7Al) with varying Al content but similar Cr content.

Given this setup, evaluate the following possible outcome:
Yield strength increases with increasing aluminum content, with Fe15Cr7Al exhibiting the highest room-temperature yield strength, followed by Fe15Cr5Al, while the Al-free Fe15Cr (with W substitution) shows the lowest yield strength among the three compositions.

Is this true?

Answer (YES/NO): YES